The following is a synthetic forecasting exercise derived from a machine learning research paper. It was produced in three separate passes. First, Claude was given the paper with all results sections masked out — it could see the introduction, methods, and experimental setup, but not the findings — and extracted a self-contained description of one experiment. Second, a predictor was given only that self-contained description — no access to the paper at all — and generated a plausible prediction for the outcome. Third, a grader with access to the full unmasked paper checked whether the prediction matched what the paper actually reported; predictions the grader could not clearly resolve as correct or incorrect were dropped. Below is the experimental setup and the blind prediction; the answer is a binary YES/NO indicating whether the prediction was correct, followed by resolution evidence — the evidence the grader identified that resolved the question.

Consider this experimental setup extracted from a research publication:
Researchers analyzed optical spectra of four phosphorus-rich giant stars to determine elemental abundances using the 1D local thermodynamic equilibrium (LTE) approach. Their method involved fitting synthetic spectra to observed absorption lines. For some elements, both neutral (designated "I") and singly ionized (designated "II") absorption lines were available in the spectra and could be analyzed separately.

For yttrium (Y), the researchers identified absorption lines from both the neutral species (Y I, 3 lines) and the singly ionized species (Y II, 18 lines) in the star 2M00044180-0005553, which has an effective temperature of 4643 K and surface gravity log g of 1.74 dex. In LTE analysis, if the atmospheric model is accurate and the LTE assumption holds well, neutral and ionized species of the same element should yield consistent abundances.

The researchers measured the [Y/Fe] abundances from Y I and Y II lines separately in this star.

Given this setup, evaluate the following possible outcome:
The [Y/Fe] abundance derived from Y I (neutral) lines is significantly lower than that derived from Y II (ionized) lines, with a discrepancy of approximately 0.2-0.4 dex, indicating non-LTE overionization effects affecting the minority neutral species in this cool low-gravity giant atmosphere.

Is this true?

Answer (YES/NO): NO